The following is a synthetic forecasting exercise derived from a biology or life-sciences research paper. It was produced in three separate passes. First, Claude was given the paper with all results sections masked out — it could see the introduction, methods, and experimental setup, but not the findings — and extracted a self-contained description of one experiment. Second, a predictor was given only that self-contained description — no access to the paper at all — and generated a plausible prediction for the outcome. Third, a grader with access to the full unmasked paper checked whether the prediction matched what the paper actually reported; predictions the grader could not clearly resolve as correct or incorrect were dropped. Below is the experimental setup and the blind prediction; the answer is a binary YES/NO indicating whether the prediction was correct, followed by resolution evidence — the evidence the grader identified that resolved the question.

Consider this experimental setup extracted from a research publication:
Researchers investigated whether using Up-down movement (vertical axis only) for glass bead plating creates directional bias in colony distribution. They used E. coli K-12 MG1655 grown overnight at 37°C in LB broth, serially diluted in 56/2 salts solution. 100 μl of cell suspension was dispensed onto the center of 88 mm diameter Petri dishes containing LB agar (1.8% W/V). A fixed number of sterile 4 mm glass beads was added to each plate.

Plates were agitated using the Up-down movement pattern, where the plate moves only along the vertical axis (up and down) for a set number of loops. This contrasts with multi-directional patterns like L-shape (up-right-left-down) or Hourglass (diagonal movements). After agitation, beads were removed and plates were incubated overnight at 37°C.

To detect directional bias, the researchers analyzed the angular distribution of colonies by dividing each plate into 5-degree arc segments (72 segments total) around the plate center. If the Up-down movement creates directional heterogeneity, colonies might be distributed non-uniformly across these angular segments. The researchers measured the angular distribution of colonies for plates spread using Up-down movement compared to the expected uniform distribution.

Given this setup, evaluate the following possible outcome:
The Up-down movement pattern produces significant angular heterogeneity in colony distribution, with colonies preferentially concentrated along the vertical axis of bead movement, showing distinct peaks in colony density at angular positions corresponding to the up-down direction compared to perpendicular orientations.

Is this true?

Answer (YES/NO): YES